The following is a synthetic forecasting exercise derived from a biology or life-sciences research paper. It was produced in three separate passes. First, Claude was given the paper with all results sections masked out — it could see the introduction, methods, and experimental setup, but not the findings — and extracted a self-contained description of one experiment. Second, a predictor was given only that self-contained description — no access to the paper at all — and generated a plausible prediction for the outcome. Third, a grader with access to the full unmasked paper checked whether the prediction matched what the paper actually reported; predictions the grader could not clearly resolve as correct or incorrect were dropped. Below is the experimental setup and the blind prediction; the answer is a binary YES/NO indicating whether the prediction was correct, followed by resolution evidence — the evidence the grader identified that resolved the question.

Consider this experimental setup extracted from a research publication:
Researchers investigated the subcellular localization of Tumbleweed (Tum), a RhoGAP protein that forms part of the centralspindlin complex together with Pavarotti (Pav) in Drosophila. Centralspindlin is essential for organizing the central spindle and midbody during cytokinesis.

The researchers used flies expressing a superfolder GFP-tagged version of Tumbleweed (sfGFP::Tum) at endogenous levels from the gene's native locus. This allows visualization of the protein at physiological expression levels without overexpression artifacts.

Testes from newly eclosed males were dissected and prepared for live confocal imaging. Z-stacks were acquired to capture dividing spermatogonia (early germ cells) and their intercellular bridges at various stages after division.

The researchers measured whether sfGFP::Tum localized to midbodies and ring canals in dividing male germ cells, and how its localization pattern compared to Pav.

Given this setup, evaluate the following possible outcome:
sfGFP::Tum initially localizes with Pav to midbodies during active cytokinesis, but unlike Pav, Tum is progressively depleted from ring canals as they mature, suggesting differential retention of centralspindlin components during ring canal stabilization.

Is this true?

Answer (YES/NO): NO